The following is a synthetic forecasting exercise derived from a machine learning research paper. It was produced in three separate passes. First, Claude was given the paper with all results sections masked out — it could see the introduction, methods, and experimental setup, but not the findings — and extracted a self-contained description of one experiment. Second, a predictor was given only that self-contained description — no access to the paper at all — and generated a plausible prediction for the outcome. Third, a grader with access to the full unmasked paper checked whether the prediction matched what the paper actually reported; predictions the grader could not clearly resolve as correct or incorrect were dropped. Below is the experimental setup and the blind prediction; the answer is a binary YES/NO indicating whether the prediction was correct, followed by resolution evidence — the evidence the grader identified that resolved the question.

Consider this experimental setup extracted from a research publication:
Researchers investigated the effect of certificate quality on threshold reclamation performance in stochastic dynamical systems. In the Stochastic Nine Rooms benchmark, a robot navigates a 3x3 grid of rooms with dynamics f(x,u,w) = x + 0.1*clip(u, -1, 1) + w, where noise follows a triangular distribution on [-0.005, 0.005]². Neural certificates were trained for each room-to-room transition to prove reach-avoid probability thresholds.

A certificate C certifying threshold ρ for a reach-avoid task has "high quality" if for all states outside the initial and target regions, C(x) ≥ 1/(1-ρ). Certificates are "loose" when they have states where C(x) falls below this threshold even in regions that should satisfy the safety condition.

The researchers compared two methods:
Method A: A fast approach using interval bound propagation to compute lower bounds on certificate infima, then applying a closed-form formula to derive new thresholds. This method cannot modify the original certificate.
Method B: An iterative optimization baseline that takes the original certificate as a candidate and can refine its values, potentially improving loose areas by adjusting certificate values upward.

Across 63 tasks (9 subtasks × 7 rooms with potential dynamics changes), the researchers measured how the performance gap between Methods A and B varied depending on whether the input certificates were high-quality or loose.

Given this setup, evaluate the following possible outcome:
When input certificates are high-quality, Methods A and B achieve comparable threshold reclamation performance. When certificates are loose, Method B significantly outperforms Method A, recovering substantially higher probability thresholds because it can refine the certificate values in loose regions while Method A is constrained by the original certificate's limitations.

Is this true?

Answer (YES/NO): YES